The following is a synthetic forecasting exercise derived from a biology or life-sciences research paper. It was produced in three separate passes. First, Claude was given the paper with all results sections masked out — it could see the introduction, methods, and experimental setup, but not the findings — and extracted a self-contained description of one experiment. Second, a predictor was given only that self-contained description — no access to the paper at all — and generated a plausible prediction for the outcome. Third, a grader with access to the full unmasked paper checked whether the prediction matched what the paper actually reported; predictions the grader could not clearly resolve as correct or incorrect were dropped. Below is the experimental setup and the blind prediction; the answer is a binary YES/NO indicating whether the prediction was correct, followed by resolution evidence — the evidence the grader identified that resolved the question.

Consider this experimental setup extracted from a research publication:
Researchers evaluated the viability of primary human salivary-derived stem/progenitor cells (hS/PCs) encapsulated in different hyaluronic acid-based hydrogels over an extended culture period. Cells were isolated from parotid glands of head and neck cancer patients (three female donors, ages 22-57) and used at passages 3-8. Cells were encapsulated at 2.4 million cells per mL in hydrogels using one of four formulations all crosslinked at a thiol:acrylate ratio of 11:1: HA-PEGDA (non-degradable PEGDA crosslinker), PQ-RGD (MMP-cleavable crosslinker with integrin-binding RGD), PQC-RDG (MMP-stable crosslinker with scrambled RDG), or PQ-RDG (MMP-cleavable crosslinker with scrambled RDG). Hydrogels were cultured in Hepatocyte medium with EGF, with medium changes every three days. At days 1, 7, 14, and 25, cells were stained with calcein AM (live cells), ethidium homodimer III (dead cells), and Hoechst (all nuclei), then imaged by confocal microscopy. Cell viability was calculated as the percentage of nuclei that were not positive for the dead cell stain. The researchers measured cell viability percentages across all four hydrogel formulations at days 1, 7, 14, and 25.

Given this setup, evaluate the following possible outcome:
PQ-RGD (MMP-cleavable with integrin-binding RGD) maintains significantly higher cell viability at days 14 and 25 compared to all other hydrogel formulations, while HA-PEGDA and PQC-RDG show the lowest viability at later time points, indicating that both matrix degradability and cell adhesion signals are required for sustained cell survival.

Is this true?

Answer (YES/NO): NO